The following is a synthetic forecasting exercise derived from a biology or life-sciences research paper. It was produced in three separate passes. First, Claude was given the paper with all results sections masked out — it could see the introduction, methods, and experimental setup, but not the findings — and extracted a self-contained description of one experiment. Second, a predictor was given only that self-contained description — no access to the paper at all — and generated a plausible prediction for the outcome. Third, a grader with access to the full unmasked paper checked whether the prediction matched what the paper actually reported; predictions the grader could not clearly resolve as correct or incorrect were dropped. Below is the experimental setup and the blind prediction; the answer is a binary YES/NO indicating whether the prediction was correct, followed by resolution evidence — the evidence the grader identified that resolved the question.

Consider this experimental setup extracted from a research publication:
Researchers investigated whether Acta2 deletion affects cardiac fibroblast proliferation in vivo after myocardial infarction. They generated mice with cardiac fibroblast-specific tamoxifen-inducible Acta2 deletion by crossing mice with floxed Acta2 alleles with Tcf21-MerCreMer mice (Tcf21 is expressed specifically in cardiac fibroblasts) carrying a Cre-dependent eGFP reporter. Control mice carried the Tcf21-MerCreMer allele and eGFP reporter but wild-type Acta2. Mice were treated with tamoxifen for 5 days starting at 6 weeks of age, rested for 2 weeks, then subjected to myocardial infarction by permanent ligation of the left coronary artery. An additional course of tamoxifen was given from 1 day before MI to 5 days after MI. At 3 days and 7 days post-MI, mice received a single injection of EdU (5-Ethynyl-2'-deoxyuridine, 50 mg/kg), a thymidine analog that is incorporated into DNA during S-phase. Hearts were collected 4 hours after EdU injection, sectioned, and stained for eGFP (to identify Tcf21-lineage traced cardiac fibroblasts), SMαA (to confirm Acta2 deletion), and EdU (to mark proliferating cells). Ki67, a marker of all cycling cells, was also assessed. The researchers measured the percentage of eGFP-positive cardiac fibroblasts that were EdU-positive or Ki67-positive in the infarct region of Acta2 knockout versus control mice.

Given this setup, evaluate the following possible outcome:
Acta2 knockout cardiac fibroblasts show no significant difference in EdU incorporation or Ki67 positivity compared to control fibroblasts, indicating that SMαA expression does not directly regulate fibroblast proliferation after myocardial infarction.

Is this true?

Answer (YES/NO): YES